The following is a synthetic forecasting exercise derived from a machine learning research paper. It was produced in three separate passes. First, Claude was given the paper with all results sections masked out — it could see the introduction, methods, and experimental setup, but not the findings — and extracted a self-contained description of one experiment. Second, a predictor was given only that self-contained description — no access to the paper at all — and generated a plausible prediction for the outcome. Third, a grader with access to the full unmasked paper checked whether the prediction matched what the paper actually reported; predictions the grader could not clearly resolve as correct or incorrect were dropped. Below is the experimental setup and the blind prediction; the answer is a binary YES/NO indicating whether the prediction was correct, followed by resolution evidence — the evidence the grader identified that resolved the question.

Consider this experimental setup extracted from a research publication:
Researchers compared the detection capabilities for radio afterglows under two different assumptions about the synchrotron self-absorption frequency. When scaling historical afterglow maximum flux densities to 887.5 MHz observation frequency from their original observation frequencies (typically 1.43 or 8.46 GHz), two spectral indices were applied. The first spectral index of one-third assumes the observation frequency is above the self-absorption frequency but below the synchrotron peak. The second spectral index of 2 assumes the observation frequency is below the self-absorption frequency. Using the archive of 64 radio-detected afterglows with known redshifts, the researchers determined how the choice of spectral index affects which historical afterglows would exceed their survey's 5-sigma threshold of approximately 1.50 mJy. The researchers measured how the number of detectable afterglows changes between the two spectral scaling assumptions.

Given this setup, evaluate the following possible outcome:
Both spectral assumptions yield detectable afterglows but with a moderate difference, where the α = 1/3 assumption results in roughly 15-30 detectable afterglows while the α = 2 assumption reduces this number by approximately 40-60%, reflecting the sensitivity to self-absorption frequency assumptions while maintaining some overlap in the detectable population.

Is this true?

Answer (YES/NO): NO